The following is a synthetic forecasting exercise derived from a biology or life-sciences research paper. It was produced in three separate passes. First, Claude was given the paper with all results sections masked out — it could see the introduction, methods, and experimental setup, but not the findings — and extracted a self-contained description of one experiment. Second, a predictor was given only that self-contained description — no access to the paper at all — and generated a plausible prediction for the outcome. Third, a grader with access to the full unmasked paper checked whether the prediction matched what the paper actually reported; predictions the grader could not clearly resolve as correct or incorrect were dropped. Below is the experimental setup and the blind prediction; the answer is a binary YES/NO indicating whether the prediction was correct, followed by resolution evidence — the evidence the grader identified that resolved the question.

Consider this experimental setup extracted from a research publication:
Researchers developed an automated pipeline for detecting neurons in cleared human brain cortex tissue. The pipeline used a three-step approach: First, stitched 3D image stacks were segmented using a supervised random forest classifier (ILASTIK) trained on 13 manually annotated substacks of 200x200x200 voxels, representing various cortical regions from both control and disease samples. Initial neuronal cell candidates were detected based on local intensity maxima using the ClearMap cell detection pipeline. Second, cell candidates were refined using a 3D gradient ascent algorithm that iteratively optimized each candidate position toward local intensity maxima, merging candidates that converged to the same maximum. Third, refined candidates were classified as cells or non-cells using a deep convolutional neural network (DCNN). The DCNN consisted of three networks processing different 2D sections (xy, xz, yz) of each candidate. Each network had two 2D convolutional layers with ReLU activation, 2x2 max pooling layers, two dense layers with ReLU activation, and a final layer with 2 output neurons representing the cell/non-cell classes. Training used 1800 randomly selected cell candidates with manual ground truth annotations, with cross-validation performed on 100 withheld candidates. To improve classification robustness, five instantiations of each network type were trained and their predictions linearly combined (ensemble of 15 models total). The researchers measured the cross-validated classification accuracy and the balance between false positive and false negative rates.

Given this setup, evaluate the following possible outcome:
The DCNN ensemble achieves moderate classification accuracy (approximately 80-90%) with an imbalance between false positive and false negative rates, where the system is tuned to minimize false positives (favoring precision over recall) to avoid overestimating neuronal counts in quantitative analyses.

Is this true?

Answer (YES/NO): NO